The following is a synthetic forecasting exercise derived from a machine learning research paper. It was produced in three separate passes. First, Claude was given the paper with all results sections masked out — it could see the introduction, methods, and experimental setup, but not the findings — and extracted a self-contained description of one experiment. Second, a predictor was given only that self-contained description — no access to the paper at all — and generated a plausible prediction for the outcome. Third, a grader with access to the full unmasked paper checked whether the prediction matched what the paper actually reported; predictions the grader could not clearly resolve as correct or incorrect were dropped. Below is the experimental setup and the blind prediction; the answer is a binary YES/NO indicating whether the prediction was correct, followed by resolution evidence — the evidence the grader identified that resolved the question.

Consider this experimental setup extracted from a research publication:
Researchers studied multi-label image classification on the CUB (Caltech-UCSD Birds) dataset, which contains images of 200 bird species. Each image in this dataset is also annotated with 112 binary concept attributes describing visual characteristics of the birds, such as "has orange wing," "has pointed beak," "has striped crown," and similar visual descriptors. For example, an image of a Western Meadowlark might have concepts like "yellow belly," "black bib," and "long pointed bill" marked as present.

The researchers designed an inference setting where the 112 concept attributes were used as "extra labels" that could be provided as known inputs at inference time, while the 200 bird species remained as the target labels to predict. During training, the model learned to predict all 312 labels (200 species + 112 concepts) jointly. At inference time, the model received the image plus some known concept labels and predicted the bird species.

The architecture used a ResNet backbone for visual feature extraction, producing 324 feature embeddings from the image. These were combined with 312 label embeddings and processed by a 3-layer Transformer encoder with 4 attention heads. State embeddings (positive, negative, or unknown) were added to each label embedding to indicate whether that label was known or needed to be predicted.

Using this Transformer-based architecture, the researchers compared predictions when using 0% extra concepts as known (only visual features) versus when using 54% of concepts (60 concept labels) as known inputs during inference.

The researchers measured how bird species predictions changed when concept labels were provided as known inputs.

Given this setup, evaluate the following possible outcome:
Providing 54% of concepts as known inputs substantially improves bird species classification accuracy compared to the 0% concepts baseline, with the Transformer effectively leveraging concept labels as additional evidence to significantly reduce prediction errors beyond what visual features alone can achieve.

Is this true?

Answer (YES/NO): YES